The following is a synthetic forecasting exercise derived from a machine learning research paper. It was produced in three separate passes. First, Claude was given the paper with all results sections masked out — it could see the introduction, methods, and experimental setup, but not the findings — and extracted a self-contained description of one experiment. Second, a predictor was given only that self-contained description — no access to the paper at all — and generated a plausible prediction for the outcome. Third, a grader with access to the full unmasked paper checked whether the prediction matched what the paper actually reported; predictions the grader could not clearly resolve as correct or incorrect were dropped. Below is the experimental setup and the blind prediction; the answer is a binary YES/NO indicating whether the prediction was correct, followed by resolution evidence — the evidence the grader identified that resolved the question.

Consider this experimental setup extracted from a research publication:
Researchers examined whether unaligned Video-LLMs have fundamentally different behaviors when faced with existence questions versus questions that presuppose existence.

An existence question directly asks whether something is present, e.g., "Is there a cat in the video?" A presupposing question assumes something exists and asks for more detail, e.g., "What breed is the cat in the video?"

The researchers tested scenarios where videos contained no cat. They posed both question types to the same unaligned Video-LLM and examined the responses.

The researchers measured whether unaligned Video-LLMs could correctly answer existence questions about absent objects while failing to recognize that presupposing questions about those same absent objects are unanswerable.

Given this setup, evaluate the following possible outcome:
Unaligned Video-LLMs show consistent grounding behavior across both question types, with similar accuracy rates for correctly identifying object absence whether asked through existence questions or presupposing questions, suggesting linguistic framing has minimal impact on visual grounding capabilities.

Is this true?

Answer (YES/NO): NO